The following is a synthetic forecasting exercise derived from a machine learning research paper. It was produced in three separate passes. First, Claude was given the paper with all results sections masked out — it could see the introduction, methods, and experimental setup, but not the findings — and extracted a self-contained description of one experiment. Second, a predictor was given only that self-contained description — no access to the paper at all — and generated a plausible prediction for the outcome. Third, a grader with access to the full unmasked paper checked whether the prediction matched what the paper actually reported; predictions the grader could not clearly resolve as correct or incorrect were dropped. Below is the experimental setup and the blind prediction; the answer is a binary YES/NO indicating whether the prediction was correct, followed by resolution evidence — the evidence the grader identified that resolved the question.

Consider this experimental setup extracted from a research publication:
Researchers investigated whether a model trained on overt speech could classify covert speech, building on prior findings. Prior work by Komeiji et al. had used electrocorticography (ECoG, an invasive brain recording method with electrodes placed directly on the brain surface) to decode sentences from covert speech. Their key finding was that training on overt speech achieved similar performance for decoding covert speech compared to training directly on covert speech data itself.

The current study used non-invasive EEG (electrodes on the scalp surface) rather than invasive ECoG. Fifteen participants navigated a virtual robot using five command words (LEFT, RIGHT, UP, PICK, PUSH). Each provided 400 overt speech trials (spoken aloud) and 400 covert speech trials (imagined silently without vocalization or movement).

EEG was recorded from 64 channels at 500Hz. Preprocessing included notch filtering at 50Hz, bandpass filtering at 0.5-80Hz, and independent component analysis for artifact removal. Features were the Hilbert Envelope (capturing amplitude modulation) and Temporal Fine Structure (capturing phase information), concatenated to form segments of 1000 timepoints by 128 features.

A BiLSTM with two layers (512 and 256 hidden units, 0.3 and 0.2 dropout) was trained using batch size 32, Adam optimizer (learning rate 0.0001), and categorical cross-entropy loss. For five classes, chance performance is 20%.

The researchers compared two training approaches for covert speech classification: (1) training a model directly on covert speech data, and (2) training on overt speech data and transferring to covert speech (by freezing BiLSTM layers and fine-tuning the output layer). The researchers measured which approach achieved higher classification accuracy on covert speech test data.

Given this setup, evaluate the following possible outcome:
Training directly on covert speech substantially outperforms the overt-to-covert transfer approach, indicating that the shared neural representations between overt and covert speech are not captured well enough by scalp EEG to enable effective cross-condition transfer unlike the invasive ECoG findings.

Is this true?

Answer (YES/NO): NO